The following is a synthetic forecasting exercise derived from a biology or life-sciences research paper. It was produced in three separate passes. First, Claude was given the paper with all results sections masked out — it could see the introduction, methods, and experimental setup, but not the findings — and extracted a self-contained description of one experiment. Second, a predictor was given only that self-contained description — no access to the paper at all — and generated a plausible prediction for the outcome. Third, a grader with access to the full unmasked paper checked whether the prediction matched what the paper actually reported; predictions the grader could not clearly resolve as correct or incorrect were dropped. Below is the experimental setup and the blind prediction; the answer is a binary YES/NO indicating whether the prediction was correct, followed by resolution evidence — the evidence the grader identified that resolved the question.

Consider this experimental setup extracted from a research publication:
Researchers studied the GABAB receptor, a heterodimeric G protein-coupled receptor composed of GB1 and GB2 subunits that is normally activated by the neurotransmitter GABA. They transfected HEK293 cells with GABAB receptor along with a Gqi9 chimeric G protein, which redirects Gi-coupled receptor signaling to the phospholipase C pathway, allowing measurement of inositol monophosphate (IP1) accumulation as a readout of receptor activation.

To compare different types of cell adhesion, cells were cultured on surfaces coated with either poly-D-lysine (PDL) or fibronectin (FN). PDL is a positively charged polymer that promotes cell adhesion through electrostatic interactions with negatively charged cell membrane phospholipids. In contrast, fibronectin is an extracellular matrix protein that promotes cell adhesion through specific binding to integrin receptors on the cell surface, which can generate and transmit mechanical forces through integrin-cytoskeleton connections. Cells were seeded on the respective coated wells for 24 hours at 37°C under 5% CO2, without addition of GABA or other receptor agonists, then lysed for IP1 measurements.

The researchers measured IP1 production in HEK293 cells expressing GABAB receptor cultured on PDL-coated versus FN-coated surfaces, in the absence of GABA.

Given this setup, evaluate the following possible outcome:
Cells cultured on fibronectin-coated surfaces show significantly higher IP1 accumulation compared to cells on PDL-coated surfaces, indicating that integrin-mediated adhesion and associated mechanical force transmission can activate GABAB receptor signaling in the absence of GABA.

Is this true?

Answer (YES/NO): YES